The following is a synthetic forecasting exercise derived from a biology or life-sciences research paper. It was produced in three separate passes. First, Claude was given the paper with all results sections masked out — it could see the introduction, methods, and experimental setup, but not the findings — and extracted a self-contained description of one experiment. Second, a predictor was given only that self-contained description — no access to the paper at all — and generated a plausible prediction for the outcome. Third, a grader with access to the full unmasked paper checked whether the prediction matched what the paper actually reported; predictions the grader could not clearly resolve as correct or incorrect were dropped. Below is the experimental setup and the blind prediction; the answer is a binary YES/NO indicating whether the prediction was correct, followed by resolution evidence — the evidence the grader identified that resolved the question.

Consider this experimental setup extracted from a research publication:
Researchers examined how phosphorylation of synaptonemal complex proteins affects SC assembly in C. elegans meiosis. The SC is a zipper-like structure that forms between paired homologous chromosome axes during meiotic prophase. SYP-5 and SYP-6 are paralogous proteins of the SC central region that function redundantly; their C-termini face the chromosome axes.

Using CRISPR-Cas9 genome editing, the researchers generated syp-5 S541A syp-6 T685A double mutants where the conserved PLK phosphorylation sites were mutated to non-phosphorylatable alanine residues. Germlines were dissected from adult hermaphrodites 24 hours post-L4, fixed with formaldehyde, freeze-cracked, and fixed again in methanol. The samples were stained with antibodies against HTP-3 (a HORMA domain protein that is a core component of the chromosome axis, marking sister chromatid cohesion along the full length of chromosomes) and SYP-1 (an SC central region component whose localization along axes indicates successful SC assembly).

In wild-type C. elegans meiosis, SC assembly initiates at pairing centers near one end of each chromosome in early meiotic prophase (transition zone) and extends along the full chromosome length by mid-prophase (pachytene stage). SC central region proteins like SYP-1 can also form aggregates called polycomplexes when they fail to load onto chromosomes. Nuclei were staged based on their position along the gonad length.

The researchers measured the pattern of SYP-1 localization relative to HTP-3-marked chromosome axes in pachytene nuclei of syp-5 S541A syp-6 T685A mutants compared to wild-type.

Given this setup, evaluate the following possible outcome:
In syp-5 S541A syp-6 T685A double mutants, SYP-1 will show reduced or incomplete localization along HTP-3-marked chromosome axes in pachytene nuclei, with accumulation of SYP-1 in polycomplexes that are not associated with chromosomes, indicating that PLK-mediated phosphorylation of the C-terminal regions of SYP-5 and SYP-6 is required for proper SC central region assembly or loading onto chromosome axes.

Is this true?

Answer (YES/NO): YES